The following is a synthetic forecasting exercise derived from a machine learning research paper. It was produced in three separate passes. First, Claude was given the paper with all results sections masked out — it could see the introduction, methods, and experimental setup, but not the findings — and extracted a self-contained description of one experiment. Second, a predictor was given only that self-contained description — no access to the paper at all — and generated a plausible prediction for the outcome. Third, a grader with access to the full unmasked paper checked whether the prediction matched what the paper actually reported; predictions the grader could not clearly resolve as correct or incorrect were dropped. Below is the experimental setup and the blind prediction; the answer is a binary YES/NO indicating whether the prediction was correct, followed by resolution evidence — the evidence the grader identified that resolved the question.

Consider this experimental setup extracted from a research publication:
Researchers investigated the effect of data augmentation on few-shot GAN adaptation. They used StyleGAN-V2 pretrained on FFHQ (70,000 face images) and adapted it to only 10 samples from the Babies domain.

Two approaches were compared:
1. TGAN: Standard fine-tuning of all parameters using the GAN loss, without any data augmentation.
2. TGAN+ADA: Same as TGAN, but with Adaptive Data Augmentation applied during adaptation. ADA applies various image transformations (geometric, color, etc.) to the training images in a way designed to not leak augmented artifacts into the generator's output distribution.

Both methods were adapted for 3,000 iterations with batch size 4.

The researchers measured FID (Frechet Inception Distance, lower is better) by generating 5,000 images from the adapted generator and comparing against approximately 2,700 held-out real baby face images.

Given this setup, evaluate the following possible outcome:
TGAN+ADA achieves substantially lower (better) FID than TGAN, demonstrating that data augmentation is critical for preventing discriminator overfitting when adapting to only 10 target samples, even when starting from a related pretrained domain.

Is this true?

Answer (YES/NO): NO